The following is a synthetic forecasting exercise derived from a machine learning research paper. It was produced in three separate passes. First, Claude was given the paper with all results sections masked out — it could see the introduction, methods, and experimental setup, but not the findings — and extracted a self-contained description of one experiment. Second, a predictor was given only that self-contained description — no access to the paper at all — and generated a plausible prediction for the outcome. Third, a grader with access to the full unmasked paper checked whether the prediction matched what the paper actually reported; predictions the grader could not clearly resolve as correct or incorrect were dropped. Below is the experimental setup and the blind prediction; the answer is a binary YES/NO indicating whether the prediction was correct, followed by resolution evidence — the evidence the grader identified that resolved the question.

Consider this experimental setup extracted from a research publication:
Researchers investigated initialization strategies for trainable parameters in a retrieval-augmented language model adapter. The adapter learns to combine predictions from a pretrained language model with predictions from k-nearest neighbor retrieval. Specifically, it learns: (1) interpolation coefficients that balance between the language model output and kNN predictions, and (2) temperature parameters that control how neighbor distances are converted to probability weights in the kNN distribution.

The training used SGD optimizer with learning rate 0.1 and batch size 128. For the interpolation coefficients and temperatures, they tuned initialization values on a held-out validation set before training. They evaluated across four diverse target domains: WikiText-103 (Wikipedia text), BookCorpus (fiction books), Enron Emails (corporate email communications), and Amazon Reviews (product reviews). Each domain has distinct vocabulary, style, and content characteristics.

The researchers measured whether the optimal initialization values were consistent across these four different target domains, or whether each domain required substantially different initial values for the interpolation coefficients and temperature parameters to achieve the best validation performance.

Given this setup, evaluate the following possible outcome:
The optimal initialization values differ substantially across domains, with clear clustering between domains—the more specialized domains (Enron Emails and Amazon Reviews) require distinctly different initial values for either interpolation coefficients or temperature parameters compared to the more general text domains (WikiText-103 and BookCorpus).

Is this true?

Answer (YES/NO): NO